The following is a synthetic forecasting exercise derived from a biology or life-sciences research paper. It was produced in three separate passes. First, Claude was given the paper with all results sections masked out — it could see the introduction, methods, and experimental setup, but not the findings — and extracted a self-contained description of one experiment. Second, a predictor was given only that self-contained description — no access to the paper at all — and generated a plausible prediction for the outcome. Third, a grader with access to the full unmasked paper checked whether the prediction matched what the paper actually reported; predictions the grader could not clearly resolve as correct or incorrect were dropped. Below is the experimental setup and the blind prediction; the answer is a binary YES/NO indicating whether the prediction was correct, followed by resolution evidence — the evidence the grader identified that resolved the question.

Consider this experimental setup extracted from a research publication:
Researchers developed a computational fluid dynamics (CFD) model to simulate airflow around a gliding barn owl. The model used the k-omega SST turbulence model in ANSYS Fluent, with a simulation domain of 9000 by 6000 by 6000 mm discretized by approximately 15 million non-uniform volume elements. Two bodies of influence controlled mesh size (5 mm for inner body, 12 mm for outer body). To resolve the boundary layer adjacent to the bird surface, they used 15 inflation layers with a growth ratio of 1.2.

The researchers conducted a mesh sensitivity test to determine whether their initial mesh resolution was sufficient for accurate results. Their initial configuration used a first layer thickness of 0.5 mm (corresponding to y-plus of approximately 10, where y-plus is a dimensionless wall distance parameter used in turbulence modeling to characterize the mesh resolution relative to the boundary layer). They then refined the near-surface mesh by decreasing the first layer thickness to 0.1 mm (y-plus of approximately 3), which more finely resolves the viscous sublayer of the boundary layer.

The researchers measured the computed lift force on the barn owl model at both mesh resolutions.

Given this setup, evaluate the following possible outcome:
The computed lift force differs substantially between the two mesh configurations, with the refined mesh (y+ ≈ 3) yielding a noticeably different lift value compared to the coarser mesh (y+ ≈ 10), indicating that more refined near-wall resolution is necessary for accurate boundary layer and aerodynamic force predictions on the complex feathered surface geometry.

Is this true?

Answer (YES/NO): NO